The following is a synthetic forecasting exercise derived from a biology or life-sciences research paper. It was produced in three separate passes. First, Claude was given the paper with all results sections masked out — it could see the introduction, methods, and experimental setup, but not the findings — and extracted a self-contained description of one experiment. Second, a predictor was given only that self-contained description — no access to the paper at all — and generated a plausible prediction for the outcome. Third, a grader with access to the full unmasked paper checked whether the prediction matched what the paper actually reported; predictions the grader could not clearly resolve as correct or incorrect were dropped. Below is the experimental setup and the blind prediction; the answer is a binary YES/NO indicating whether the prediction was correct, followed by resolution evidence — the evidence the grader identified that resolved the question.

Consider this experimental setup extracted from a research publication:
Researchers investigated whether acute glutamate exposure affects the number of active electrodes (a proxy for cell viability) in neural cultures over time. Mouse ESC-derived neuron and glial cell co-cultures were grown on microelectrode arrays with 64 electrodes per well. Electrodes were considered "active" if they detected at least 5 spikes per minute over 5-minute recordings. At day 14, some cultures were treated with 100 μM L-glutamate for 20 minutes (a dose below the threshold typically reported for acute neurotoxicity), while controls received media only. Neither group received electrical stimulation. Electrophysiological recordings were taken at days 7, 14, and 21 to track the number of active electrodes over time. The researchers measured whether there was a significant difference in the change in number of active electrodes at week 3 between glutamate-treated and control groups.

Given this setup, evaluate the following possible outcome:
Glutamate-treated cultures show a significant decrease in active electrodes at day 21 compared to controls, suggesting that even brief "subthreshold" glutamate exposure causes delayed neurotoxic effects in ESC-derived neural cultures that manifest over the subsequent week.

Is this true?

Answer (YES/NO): NO